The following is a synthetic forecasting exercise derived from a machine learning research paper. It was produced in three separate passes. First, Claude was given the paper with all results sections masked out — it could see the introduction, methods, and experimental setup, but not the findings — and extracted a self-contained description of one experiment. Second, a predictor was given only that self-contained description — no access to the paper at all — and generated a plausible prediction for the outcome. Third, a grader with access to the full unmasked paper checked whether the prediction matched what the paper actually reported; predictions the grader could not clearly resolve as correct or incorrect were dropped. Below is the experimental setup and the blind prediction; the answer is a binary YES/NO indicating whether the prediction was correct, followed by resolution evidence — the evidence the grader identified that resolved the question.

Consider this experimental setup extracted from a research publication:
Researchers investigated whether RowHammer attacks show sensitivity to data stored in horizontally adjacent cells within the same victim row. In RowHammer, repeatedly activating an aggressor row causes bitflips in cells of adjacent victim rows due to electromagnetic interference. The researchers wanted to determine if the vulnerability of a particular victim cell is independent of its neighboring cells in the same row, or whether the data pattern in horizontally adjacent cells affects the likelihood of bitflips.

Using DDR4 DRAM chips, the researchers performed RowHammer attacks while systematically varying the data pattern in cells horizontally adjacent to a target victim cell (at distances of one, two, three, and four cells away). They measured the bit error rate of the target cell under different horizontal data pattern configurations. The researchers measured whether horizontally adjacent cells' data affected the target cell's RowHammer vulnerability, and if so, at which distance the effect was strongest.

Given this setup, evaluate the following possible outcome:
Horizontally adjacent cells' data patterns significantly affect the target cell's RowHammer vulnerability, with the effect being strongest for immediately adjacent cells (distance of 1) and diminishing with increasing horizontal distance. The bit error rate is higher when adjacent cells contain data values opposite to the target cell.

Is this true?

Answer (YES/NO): NO